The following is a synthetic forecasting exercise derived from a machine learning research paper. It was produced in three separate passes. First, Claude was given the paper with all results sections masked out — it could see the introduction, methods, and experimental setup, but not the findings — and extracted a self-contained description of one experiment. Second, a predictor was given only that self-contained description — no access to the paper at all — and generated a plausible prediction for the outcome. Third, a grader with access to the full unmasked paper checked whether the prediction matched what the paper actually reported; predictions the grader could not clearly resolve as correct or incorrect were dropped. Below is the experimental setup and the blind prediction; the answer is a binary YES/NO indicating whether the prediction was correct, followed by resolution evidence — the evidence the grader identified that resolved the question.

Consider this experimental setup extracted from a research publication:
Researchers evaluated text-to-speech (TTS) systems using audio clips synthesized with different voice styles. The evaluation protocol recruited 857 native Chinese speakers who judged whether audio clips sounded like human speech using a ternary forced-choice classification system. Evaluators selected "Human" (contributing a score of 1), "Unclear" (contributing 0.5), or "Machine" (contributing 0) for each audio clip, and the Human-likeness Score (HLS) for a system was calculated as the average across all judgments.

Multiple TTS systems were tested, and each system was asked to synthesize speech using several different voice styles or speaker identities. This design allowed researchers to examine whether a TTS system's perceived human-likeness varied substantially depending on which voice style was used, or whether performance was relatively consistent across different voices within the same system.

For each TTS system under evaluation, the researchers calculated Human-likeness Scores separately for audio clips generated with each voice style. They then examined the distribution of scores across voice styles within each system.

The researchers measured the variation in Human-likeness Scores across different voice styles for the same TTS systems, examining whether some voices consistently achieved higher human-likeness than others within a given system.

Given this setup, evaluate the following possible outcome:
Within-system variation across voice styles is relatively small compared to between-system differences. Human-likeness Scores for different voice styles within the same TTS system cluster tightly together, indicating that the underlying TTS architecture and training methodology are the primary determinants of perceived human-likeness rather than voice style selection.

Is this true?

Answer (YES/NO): NO